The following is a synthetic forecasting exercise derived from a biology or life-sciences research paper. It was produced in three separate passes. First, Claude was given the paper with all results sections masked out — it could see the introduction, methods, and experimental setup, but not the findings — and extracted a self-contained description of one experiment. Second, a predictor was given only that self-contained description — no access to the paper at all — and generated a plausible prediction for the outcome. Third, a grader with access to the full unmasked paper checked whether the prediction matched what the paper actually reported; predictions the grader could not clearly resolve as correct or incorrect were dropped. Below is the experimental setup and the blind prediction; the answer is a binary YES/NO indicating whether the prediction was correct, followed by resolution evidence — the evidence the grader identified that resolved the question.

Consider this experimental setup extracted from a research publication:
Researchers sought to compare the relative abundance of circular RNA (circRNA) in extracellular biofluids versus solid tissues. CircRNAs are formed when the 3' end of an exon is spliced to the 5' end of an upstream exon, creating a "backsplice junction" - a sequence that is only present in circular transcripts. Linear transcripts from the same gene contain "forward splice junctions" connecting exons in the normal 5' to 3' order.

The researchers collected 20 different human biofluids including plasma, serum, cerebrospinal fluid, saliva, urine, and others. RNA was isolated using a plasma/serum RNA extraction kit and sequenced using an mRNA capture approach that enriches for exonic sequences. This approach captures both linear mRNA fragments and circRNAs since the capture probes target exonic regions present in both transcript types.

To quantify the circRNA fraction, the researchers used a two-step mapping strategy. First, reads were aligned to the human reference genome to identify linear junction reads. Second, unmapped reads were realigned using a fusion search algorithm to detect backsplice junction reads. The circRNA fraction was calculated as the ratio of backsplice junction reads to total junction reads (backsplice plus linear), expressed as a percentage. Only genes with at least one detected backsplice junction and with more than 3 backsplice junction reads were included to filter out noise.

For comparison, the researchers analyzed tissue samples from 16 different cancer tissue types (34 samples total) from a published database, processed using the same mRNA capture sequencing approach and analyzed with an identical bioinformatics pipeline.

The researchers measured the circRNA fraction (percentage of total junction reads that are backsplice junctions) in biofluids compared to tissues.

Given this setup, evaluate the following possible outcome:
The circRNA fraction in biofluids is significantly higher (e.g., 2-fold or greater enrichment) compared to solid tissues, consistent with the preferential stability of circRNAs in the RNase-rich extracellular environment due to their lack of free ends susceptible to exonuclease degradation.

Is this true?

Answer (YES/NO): YES